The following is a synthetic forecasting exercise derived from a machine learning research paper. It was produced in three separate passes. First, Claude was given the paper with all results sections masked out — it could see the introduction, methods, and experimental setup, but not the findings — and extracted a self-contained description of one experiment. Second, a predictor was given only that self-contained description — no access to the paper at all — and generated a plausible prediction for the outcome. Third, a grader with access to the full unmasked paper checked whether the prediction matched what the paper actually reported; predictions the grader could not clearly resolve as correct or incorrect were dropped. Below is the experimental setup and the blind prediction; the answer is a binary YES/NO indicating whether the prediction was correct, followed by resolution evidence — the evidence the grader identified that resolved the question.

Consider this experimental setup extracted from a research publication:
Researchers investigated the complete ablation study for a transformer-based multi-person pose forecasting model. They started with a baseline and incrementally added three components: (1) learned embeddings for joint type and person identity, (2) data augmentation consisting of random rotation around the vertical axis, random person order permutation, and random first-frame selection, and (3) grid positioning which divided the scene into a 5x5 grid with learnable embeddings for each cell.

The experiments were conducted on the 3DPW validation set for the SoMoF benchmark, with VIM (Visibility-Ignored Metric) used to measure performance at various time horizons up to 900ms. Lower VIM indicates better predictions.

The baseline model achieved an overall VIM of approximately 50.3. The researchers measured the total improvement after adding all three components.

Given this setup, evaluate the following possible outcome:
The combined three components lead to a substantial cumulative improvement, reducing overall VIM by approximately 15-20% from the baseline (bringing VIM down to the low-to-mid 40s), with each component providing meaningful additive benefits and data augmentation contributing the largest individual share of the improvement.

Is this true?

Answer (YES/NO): YES